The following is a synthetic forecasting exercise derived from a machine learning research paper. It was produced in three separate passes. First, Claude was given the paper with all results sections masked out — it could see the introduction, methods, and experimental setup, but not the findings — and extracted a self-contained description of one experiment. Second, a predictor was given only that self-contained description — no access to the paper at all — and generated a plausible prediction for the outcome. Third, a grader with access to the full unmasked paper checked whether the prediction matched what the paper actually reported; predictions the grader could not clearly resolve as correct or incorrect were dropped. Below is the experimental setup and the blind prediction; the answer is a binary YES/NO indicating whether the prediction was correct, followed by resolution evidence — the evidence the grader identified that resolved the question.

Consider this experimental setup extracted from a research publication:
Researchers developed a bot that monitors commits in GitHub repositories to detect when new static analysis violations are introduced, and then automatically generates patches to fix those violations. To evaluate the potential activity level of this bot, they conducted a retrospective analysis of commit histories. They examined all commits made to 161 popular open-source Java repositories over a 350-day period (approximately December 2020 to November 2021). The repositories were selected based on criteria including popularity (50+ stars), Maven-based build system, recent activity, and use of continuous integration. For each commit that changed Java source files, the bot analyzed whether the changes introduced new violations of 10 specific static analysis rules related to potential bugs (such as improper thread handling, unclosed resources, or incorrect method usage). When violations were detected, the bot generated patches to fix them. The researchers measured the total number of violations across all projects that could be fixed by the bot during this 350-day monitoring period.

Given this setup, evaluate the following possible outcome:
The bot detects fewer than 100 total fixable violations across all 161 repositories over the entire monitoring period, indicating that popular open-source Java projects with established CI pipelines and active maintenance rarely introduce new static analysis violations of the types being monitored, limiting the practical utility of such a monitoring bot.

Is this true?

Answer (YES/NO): NO